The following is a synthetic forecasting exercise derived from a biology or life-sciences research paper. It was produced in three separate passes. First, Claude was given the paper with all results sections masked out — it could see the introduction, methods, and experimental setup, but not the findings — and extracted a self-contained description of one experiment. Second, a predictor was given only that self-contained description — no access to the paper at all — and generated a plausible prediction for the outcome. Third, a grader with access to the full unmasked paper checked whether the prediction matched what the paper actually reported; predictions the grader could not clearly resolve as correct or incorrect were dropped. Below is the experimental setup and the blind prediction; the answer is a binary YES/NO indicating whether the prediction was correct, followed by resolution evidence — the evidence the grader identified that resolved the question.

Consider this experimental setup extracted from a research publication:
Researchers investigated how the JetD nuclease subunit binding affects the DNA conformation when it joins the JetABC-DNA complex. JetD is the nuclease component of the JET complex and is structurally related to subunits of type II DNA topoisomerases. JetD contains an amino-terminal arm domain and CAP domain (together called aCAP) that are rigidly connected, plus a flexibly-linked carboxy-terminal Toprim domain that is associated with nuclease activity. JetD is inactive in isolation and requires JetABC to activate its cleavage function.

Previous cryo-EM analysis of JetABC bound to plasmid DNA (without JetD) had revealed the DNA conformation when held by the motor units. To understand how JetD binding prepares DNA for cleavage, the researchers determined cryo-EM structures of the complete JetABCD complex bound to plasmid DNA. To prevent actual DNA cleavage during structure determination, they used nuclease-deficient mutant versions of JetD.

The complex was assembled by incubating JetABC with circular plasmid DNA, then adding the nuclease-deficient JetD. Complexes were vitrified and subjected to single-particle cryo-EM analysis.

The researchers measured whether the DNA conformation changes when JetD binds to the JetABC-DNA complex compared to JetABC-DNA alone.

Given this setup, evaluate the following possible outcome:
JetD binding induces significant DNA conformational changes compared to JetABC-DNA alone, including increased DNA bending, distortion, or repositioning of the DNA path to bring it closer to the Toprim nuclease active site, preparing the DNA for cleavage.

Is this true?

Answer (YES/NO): YES